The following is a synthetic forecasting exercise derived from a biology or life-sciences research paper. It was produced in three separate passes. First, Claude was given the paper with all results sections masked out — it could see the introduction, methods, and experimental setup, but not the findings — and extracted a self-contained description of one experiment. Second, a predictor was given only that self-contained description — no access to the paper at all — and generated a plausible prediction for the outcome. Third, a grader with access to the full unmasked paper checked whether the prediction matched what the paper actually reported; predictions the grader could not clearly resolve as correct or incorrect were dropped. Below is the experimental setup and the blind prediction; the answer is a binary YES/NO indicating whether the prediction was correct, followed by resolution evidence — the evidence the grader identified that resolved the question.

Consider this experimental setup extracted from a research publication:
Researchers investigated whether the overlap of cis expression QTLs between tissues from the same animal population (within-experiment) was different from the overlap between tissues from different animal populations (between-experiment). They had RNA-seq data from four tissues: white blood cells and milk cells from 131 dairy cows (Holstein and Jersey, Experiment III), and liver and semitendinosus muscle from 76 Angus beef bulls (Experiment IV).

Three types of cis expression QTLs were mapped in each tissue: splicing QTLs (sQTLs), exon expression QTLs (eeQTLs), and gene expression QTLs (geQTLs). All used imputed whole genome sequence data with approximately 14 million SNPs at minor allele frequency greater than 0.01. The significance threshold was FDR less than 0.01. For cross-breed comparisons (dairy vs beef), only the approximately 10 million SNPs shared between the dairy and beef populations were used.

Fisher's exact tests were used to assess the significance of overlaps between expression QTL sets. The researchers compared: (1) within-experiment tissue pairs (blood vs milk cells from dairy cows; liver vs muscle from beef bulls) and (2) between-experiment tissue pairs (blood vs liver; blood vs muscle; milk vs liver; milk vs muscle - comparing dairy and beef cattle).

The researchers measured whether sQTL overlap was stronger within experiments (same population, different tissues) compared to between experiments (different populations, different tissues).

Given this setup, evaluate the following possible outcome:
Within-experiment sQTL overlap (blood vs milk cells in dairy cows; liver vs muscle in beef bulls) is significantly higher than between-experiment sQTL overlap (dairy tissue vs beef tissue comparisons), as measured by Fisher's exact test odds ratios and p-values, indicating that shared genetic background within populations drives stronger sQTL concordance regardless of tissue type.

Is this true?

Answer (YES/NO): YES